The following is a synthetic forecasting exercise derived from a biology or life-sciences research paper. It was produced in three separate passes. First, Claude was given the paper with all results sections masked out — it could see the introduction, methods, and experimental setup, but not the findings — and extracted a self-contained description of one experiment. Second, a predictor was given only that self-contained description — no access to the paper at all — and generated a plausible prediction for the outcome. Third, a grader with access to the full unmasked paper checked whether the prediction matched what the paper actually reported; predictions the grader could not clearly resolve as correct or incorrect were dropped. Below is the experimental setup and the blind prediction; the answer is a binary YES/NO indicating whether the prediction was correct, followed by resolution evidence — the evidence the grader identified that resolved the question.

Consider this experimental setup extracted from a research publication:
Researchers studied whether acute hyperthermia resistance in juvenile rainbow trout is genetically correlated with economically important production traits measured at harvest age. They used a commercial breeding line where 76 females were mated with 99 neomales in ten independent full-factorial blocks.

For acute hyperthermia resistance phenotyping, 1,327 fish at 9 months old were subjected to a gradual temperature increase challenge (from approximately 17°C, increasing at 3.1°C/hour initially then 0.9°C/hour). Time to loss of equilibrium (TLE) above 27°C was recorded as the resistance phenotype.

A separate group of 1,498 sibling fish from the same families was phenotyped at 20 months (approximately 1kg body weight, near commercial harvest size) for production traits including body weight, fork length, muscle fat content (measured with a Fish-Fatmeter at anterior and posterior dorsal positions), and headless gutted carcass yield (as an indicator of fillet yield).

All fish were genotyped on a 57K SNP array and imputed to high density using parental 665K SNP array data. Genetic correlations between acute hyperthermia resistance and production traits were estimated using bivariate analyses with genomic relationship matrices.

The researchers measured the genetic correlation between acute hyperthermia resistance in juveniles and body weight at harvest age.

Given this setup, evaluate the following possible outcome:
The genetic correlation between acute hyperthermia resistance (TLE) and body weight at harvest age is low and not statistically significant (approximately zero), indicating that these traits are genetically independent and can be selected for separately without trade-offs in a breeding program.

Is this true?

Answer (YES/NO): YES